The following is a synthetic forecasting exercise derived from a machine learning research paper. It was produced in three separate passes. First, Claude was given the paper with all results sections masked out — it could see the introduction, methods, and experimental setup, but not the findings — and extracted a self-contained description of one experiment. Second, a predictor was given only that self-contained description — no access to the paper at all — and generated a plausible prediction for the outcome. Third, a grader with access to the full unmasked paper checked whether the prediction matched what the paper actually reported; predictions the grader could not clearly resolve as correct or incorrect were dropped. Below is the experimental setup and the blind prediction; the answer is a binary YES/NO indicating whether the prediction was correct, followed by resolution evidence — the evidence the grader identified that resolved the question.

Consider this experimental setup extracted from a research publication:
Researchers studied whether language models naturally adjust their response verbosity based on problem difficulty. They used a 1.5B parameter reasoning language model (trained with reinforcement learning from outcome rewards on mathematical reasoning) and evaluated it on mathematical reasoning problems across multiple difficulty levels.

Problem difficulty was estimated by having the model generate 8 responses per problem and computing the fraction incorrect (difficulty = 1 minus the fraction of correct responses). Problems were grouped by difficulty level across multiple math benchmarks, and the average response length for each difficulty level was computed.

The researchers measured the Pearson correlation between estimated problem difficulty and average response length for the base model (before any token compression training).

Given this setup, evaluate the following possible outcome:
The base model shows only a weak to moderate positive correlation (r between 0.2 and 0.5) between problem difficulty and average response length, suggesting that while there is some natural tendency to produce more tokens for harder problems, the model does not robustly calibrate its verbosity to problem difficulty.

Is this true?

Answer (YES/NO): NO